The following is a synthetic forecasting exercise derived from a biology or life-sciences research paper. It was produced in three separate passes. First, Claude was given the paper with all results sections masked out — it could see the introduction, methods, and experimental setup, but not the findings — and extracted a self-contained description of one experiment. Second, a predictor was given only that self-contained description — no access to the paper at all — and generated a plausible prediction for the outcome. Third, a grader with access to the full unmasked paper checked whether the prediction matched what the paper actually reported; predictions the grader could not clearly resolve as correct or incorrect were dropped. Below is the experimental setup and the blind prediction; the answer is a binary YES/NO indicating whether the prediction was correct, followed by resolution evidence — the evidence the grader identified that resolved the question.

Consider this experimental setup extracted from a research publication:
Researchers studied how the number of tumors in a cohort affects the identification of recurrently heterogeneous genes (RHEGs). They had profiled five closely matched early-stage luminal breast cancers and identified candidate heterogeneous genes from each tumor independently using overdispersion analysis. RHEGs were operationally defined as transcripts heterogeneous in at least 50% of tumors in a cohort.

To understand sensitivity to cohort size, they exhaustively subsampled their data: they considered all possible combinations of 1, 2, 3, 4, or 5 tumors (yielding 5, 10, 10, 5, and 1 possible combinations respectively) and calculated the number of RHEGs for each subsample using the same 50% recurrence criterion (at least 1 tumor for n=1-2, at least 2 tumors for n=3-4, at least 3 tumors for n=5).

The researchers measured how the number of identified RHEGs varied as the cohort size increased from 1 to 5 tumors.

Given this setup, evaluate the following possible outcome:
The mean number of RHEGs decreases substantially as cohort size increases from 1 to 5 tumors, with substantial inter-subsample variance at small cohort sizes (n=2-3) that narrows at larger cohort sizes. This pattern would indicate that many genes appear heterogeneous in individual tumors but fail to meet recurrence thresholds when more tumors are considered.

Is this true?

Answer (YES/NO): NO